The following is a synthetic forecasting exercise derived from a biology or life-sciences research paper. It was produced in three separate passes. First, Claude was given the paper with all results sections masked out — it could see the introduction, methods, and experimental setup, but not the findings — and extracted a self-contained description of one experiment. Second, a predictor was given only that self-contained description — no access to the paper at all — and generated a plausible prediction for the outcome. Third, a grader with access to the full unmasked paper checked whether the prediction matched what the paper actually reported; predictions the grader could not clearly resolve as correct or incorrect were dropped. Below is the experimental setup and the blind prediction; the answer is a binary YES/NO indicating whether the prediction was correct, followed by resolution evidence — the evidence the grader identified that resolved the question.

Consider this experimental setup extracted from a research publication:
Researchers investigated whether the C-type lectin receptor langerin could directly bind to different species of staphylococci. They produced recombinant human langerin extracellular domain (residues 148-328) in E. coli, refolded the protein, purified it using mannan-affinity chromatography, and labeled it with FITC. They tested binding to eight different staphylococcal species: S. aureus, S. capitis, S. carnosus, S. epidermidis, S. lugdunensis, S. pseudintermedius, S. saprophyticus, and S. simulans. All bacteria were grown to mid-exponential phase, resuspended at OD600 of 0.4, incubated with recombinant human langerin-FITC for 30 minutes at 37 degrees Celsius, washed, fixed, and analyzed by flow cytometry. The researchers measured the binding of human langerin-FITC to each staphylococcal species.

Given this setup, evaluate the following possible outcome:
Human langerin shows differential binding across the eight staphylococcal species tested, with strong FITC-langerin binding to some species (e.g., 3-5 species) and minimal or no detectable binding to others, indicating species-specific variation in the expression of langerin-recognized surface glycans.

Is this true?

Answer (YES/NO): NO